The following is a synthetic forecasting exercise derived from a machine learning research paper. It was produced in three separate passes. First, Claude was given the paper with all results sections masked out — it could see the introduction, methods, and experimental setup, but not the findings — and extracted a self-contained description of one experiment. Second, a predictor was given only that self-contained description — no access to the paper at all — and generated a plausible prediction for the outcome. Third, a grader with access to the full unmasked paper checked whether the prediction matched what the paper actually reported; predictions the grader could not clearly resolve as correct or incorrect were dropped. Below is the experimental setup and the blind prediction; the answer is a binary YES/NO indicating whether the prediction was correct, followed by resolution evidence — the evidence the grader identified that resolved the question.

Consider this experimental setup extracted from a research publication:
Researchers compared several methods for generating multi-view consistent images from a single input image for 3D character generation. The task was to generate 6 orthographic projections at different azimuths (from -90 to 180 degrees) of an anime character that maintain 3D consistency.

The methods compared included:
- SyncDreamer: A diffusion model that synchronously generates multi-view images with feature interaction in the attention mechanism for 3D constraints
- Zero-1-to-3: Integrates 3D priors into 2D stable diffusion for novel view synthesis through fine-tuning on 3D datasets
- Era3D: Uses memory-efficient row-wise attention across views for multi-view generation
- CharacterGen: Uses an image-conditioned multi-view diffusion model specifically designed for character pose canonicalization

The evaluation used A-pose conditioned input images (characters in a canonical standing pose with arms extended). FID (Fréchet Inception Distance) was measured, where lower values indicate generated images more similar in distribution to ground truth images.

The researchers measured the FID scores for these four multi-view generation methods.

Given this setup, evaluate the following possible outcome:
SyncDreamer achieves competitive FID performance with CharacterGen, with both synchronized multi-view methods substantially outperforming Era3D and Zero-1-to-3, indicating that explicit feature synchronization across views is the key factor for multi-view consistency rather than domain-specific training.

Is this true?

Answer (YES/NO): NO